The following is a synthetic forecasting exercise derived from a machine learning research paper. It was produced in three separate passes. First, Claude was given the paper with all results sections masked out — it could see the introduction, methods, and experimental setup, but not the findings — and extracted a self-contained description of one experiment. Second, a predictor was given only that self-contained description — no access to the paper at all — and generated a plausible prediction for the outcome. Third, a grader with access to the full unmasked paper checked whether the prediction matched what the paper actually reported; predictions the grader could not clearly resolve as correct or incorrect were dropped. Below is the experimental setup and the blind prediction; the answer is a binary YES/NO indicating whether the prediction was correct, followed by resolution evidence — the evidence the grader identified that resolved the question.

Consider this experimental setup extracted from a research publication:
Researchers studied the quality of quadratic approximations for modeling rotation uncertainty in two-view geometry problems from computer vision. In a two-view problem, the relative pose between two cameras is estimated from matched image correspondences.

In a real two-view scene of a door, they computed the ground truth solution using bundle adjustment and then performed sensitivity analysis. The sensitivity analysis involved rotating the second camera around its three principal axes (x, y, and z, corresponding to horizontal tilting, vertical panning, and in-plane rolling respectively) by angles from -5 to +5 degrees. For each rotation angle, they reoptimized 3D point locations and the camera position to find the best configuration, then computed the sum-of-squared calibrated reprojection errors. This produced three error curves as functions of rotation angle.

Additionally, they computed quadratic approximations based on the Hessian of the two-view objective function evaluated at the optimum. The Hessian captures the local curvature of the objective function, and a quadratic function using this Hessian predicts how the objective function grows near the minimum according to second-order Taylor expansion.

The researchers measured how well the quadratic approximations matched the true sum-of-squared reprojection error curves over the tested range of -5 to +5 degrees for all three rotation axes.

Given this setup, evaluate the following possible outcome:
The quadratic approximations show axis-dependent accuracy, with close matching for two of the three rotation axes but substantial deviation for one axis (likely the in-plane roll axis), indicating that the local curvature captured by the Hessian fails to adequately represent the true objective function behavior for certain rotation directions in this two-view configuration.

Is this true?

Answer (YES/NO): NO